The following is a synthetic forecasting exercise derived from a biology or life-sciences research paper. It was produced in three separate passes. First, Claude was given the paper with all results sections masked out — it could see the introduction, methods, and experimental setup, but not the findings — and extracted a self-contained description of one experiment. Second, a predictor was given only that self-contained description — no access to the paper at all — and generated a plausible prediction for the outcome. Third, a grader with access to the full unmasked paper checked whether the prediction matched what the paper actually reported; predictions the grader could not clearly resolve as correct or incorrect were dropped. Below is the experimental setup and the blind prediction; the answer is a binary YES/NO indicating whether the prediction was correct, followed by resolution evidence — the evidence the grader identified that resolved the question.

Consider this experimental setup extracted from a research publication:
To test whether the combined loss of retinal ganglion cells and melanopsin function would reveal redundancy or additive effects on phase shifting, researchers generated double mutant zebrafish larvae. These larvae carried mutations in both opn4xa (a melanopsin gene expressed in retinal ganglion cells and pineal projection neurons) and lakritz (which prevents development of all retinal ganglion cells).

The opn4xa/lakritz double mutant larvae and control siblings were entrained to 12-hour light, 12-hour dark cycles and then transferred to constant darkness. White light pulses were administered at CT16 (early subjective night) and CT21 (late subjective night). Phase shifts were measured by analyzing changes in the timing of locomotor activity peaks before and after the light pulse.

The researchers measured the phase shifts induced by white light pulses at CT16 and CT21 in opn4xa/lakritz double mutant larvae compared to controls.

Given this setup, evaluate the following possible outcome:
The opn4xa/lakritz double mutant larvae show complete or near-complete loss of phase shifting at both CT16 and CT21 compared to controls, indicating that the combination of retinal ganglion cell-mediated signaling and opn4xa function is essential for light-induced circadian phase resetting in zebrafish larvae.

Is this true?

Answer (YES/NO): NO